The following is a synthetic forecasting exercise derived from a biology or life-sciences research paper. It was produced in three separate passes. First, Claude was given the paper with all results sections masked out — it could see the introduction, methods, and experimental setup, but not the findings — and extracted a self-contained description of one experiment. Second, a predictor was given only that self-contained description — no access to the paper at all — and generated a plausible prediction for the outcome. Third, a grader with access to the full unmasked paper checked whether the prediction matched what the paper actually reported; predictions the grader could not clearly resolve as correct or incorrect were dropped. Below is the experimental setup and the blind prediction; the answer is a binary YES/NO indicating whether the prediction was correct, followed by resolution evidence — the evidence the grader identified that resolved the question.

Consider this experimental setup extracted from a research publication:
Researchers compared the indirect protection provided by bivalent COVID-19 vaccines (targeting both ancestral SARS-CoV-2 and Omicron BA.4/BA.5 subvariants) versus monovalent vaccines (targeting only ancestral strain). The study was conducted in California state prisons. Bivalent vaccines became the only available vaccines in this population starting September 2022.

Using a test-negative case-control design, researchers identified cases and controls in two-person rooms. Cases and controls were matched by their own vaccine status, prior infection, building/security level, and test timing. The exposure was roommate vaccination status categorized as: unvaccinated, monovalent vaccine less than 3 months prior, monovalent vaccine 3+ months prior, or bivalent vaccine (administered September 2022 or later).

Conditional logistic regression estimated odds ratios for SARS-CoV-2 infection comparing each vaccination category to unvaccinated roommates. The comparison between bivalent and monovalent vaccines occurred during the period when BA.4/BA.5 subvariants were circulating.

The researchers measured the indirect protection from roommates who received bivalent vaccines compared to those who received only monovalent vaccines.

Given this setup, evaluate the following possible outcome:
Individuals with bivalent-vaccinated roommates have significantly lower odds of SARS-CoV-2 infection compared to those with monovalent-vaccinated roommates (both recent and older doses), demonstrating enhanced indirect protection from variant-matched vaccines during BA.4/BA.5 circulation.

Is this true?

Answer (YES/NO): NO